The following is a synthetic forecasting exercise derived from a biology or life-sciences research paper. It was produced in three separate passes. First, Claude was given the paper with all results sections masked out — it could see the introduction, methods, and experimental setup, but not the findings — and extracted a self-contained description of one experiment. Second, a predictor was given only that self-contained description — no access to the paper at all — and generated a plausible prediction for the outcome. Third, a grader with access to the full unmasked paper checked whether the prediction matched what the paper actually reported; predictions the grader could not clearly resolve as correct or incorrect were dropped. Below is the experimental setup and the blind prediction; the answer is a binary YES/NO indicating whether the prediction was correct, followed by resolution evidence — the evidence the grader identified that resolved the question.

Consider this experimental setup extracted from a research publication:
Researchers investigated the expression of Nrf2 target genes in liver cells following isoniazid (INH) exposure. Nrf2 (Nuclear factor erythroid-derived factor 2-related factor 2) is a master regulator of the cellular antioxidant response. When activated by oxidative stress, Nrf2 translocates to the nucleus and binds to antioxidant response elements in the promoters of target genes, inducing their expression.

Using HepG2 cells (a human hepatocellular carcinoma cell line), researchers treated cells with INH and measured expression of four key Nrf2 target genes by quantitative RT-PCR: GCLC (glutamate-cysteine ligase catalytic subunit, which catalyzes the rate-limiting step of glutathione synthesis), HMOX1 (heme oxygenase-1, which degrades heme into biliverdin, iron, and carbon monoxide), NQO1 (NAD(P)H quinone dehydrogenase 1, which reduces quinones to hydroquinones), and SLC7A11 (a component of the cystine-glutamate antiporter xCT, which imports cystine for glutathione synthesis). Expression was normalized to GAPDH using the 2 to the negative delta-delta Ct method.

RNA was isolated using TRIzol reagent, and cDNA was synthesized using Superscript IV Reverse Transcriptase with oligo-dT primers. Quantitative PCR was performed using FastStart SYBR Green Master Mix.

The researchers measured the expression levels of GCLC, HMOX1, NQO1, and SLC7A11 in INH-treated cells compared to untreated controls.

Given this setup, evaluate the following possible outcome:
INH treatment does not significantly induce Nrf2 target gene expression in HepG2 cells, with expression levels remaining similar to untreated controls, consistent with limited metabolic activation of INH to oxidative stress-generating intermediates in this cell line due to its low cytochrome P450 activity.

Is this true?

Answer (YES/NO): NO